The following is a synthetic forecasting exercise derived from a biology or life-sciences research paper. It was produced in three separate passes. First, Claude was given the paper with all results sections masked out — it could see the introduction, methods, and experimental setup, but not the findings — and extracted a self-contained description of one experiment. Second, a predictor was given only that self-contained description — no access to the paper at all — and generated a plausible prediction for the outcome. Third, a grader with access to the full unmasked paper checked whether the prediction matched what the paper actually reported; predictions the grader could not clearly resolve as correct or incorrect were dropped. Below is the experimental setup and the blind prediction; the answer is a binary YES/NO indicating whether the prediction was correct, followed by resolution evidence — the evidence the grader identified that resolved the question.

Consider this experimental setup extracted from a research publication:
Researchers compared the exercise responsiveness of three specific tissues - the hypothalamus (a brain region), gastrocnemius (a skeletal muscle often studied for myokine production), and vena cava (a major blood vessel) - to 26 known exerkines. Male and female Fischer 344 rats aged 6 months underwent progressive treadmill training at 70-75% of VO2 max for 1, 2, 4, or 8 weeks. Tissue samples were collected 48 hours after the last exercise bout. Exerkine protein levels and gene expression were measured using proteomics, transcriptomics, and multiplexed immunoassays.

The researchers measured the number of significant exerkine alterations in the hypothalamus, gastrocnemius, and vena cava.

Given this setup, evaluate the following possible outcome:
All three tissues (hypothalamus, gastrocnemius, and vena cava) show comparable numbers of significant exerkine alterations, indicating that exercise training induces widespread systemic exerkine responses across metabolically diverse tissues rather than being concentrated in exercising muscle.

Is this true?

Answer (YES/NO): NO